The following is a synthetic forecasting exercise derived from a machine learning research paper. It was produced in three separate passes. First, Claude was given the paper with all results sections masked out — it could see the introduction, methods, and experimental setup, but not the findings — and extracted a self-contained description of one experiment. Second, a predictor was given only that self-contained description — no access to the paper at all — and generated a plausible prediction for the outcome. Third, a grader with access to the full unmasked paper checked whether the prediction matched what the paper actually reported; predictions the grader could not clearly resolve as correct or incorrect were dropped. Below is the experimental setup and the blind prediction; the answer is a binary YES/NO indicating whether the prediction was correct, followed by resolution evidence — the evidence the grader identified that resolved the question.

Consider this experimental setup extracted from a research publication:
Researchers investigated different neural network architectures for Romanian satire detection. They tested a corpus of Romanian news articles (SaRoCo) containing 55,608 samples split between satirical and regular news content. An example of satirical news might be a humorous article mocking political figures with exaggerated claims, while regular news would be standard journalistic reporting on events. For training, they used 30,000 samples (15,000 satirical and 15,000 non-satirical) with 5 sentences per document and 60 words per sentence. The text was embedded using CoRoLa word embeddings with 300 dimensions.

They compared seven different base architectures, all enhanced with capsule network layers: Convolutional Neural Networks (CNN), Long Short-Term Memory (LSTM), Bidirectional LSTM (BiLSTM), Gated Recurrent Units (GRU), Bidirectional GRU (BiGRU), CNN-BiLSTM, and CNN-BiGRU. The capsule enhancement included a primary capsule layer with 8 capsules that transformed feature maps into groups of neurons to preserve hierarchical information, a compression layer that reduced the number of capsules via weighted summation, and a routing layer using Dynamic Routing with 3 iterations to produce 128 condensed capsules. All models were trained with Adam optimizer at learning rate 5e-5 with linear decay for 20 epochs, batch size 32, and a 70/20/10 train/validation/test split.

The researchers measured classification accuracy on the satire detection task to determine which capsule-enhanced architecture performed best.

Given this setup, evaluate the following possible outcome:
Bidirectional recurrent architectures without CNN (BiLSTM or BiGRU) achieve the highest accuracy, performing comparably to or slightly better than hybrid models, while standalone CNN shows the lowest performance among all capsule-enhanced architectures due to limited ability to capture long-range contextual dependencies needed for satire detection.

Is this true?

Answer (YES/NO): NO